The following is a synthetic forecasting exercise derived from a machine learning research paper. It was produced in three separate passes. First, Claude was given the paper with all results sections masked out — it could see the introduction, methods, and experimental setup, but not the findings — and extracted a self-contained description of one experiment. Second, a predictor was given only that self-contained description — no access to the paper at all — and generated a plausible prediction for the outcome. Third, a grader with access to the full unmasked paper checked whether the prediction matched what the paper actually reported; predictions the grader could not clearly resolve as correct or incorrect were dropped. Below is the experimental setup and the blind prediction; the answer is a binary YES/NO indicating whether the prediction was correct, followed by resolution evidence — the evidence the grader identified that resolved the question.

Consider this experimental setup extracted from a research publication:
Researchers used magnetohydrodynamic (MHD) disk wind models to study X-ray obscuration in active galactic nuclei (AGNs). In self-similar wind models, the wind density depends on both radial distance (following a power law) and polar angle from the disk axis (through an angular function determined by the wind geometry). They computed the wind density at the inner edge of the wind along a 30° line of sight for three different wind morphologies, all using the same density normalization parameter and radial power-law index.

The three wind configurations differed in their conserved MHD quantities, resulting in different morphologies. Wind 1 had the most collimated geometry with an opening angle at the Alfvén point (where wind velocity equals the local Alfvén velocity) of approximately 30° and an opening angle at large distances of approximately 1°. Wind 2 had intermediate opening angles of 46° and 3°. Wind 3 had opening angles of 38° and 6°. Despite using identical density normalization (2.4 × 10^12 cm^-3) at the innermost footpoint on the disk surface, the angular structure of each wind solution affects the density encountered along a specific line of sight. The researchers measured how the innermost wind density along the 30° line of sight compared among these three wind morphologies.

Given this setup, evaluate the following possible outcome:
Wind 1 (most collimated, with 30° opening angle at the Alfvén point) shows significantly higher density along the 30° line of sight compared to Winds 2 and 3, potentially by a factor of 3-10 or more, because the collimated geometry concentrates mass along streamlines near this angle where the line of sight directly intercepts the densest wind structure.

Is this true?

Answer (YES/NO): YES